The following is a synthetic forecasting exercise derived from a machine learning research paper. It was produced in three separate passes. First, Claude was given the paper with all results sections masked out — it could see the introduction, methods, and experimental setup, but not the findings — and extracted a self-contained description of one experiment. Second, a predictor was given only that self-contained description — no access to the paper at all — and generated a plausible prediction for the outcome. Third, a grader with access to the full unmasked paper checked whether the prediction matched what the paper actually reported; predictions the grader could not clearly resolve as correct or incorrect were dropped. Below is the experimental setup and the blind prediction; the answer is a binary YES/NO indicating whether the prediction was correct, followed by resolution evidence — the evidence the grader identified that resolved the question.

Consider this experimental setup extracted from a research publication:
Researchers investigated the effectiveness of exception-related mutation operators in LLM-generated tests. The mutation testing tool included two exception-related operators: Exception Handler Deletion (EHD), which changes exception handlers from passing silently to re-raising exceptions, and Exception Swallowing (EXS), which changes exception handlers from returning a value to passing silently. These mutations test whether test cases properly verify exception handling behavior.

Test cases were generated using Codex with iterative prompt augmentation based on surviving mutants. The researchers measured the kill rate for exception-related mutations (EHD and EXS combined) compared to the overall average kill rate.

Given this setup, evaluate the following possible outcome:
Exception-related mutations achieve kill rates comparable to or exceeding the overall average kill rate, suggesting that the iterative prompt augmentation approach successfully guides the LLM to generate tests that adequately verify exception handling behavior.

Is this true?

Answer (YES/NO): YES